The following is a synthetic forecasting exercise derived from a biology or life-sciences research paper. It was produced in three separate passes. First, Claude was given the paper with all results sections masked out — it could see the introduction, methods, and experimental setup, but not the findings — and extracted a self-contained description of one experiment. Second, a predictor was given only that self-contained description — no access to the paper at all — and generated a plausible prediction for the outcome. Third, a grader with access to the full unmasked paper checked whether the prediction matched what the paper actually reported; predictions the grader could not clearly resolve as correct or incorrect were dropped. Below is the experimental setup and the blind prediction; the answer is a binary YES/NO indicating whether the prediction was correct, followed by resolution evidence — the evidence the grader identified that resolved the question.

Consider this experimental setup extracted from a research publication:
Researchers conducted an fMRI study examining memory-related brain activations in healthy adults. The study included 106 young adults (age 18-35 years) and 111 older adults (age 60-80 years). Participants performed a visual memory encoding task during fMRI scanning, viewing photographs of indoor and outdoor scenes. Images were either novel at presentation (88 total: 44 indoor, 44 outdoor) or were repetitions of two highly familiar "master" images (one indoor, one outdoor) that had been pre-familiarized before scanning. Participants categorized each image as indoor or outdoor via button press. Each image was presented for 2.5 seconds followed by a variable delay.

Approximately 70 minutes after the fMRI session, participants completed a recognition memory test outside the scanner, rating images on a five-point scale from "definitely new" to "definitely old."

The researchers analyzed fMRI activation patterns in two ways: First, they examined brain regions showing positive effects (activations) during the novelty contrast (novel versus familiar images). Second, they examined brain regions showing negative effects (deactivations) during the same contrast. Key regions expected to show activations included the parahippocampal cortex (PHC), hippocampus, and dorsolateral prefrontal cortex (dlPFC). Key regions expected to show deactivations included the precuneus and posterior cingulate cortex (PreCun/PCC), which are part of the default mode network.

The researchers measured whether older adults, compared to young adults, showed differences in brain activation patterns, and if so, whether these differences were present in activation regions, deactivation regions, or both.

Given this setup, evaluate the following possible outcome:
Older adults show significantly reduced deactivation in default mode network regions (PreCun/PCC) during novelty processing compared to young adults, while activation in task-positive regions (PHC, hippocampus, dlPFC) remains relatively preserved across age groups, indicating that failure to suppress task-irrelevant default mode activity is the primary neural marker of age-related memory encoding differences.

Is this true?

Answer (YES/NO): NO